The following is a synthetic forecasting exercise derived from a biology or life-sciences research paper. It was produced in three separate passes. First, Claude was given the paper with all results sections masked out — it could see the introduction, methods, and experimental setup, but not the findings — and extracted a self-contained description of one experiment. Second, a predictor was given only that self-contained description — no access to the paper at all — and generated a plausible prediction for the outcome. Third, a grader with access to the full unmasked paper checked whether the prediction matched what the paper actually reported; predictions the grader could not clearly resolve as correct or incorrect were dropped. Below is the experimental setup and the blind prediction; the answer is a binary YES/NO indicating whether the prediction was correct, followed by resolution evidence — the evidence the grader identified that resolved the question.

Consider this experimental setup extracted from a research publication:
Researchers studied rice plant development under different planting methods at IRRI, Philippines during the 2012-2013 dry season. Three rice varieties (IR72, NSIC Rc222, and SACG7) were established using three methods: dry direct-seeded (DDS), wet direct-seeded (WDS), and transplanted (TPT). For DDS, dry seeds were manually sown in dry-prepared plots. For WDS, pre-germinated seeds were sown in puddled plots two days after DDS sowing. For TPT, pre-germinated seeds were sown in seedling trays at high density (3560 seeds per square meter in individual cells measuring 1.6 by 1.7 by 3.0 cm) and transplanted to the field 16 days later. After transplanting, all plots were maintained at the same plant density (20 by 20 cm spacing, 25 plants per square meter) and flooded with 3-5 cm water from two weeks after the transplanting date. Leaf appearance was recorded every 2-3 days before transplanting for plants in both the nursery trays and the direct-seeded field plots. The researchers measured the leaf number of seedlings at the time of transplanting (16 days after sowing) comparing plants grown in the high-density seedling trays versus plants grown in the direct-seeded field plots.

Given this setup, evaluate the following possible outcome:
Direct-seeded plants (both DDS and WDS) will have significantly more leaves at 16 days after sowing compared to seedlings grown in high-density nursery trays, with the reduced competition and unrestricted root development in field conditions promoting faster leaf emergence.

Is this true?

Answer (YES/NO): YES